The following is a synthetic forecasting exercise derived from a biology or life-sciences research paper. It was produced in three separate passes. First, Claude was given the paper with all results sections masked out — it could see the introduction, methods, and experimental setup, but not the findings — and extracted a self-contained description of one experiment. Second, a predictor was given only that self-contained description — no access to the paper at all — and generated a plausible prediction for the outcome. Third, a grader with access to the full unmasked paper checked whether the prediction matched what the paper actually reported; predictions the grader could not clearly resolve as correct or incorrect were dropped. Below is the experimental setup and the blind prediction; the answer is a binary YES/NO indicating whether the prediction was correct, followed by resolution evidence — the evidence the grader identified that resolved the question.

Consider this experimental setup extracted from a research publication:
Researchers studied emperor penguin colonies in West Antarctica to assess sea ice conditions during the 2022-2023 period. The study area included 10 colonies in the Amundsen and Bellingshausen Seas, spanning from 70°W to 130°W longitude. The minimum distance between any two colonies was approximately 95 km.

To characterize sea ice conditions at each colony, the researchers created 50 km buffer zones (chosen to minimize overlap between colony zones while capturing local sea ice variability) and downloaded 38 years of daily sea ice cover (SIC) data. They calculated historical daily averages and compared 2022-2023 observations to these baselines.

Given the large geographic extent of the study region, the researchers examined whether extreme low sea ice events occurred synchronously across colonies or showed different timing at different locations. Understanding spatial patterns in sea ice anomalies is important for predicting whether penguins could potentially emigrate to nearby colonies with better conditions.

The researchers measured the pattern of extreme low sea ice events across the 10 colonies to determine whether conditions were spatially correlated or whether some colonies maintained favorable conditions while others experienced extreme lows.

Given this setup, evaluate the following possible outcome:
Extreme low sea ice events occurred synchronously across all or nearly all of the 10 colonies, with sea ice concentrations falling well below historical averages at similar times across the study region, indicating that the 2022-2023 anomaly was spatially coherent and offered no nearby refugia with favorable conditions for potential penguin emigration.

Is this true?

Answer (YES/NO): NO